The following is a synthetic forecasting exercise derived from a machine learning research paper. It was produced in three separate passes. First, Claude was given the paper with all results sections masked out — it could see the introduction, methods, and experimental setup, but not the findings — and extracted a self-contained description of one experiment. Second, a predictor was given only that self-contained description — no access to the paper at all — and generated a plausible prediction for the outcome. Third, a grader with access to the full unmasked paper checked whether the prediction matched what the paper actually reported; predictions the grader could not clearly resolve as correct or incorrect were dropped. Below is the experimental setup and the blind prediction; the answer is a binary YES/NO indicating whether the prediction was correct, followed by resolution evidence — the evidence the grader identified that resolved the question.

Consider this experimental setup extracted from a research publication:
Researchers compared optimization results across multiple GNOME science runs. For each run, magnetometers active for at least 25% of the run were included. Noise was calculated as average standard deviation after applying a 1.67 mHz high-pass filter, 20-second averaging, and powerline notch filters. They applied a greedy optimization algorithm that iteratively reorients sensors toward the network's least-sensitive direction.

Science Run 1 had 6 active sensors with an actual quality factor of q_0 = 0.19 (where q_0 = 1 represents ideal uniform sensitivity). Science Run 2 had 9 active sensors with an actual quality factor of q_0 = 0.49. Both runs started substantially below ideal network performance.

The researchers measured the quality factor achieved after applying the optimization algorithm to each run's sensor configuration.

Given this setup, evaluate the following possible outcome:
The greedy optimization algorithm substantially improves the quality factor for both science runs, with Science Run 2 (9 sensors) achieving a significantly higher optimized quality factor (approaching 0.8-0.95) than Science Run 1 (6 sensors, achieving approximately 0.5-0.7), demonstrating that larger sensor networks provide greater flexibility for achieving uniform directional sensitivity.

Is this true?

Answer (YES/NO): NO